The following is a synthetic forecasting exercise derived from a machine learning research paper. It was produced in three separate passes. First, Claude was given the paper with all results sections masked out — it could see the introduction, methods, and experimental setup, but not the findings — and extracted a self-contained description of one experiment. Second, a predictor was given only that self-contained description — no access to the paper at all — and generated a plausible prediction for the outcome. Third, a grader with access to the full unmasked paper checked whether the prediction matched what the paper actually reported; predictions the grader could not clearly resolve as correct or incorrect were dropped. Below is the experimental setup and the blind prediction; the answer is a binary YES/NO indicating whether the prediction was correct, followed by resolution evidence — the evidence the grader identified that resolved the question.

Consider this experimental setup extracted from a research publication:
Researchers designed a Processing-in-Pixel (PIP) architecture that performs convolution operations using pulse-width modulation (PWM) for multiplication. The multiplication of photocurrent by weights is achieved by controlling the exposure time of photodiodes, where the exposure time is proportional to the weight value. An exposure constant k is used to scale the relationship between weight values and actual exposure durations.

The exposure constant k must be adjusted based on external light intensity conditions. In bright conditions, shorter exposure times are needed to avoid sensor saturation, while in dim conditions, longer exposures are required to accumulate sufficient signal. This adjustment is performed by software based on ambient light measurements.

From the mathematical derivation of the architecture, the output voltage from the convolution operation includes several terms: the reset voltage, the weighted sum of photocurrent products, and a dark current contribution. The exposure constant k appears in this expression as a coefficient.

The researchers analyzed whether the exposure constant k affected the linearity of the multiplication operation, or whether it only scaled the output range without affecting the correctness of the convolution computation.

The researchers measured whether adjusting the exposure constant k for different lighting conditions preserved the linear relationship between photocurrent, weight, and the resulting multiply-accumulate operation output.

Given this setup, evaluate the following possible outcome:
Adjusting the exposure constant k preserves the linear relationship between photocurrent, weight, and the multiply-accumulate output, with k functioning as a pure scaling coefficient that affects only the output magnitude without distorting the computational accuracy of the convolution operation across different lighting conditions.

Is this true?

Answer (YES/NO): YES